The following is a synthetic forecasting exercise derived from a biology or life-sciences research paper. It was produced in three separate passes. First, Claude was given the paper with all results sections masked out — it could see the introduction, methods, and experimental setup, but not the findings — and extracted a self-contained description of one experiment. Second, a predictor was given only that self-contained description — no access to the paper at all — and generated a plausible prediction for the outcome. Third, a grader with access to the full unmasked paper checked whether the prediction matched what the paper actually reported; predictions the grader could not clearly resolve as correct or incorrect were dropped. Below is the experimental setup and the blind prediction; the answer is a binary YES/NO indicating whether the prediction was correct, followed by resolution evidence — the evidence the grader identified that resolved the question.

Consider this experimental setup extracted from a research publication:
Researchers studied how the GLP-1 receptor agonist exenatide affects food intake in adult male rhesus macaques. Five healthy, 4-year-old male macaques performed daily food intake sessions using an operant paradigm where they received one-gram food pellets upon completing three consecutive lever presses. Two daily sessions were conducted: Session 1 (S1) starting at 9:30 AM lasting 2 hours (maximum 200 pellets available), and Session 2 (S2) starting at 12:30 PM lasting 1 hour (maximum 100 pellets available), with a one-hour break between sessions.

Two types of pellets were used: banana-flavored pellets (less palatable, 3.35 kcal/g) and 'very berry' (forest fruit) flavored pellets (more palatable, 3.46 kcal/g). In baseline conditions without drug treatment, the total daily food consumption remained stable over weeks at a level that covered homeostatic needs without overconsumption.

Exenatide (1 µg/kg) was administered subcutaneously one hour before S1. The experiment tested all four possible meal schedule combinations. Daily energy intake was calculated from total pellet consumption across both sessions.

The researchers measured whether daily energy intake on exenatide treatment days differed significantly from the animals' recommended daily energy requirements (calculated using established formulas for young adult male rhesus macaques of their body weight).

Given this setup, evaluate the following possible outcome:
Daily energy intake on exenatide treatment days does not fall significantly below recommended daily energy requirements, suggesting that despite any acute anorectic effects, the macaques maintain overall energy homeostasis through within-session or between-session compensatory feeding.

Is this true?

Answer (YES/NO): NO